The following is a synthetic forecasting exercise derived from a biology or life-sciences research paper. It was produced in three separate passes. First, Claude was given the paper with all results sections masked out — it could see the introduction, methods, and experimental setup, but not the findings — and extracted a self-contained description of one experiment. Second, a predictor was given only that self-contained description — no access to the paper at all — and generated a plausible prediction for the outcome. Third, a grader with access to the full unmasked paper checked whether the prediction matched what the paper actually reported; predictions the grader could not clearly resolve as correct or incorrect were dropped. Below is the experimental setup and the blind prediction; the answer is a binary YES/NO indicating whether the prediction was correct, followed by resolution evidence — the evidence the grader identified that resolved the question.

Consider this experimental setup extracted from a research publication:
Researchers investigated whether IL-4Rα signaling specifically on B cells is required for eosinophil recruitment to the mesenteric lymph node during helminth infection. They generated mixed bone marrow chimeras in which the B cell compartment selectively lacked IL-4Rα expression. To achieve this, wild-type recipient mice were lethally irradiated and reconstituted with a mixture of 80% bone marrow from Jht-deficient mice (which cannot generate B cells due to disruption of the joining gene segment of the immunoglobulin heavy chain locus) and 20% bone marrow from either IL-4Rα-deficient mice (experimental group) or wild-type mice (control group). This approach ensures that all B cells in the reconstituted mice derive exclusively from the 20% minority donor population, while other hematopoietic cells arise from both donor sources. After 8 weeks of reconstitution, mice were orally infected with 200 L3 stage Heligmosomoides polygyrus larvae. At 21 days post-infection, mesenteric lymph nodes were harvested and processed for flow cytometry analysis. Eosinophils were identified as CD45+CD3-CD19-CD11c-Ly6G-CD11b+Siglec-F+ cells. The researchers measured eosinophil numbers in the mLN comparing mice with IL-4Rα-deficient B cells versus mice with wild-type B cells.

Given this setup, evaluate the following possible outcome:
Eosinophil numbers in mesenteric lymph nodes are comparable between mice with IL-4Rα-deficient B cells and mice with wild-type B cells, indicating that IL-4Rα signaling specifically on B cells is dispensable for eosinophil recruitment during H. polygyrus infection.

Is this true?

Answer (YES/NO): NO